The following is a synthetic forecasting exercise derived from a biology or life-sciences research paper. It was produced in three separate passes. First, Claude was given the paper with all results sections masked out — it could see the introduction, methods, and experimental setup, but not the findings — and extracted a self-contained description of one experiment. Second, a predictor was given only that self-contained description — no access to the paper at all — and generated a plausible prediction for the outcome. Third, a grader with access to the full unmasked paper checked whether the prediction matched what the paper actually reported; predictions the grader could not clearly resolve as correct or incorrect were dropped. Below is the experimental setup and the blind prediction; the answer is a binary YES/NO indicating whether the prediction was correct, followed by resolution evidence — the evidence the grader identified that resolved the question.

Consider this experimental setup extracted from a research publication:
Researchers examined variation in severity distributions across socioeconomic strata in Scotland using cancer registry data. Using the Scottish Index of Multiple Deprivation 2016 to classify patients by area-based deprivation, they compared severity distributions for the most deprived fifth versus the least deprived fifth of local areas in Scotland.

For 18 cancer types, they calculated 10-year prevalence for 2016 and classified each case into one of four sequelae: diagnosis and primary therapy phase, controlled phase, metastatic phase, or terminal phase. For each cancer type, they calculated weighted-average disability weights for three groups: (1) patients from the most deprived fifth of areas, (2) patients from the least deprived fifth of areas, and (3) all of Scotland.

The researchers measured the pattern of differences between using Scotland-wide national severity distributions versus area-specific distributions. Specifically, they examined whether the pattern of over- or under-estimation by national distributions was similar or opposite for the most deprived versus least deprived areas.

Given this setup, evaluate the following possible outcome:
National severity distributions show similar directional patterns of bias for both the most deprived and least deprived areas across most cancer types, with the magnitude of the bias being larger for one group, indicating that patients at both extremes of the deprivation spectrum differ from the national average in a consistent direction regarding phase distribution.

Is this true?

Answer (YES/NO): NO